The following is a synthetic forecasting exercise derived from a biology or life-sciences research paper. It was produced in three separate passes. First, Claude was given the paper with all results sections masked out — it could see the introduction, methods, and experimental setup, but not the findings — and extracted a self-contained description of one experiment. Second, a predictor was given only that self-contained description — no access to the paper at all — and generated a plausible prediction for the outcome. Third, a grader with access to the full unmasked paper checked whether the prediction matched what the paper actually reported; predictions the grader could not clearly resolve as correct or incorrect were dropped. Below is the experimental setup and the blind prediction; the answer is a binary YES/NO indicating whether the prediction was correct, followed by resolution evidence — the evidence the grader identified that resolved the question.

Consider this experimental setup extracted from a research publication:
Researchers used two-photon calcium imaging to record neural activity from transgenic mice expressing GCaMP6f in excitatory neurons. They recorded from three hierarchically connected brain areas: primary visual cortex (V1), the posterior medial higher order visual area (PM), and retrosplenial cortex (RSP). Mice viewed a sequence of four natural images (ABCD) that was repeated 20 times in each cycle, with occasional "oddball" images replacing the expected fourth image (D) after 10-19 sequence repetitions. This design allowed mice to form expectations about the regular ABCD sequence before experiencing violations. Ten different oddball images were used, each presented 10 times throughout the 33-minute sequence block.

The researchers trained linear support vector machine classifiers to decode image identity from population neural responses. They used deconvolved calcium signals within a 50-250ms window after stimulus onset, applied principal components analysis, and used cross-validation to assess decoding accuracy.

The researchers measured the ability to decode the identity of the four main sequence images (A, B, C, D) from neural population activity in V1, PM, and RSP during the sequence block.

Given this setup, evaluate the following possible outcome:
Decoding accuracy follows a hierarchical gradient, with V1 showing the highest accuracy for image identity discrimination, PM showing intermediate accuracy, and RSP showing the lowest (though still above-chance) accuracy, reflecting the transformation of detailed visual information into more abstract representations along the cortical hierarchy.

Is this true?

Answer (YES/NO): NO